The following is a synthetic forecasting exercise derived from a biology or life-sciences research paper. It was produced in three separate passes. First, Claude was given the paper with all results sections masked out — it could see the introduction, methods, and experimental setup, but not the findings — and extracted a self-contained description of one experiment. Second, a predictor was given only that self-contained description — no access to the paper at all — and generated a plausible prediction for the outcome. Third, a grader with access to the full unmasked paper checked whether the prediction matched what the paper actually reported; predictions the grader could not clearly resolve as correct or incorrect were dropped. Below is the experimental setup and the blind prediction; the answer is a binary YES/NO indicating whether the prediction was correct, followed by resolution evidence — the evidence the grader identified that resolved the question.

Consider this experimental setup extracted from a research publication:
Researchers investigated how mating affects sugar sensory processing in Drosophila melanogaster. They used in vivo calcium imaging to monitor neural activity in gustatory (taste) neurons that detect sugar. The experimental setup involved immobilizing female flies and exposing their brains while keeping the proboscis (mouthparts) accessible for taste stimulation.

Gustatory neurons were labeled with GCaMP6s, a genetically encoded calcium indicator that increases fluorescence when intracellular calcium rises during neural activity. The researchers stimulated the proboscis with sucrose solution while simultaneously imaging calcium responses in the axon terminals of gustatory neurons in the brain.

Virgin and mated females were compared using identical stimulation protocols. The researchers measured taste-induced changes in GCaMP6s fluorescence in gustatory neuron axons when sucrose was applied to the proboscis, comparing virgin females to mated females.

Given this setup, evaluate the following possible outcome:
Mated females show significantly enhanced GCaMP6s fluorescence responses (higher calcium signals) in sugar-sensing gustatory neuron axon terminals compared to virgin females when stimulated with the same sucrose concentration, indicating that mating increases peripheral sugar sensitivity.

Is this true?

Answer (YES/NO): NO